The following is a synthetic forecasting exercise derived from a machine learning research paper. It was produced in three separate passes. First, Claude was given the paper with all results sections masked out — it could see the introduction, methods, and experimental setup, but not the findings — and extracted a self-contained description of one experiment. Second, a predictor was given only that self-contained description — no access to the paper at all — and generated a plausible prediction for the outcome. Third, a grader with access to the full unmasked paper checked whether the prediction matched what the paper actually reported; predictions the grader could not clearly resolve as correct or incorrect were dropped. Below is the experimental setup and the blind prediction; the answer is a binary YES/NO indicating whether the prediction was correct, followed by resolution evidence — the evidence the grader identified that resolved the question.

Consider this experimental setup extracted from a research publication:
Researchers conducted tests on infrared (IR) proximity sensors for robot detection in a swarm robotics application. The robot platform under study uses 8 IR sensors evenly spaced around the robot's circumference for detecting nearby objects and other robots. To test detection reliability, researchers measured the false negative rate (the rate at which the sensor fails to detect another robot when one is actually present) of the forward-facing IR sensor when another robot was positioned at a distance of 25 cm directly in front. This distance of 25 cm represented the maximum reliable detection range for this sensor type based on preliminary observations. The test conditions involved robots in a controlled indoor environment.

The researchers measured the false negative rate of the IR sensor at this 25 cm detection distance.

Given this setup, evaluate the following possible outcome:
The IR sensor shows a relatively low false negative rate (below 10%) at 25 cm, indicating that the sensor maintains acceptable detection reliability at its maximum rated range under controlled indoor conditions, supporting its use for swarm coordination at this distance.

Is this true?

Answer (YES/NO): NO